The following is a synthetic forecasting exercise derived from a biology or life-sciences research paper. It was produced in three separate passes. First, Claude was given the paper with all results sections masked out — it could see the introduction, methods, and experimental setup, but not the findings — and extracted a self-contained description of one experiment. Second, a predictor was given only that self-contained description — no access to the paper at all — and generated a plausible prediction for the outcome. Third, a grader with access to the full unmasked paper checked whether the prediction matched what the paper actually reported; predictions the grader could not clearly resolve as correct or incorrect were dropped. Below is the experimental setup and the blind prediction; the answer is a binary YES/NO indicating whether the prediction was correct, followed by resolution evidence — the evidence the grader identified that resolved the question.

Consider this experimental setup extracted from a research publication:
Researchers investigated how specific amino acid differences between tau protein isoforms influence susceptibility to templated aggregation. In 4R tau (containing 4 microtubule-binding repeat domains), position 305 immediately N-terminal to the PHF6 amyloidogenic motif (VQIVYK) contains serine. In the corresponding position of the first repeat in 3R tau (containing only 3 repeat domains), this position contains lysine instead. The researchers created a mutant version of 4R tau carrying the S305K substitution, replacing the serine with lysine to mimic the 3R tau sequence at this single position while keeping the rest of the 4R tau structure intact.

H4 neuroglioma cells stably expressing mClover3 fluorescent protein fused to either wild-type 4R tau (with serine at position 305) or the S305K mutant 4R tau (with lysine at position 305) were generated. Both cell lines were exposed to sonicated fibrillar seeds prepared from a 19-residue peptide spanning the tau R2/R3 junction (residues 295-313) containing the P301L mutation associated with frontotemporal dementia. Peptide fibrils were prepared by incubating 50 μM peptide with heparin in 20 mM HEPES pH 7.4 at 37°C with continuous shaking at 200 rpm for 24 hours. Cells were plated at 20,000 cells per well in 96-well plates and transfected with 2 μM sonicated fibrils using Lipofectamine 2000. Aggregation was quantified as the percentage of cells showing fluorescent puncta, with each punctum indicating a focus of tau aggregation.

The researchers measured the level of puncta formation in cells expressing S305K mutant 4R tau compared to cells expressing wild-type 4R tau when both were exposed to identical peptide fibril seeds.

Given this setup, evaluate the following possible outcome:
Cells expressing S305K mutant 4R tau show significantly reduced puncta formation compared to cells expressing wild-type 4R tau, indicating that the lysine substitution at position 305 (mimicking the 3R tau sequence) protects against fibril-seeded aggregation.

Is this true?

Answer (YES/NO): YES